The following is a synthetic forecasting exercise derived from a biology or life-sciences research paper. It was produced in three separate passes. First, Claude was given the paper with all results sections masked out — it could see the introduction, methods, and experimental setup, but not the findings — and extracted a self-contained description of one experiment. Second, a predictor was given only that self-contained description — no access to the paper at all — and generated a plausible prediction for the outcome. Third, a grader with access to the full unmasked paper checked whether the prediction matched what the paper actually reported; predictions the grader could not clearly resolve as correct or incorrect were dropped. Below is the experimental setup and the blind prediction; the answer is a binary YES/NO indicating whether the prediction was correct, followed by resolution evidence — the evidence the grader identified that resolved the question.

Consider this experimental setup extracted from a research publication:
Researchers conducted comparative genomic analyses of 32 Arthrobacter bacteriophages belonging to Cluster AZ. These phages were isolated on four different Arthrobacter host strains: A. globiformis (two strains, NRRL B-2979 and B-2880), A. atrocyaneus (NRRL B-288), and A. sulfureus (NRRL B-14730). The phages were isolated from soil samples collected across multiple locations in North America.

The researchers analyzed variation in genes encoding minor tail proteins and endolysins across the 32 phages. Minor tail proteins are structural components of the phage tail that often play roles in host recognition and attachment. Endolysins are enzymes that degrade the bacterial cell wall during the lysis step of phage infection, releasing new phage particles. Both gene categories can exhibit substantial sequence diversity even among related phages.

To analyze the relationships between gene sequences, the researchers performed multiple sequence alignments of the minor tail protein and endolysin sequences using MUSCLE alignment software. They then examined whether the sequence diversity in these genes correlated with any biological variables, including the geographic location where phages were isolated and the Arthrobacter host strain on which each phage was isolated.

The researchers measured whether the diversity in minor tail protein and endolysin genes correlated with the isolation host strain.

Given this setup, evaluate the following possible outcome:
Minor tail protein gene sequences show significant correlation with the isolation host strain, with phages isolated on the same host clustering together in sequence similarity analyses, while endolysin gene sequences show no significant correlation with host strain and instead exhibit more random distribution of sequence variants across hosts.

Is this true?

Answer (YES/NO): NO